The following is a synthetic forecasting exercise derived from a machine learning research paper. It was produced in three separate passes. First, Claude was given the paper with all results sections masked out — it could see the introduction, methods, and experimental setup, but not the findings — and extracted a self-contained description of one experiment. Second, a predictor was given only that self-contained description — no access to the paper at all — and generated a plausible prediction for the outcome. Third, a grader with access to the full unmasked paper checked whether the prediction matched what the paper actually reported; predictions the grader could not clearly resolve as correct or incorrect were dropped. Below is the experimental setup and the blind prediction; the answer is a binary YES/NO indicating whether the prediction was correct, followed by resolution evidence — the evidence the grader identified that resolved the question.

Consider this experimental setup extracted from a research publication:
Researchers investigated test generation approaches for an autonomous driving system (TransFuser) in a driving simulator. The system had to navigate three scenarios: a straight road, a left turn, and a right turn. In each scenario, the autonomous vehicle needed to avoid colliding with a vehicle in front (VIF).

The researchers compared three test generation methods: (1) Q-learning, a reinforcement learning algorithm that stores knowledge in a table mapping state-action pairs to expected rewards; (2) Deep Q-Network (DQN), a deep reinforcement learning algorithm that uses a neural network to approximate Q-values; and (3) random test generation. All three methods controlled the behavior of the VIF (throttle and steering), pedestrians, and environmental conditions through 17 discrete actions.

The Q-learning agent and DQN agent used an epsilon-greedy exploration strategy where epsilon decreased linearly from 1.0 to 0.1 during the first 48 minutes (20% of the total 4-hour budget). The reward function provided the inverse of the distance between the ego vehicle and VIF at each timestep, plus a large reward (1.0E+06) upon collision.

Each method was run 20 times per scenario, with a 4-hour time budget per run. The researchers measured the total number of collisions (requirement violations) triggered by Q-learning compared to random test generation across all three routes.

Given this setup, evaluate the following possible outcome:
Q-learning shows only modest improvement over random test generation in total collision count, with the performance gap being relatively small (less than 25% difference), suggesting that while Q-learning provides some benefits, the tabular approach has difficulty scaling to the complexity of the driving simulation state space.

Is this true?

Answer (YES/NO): NO